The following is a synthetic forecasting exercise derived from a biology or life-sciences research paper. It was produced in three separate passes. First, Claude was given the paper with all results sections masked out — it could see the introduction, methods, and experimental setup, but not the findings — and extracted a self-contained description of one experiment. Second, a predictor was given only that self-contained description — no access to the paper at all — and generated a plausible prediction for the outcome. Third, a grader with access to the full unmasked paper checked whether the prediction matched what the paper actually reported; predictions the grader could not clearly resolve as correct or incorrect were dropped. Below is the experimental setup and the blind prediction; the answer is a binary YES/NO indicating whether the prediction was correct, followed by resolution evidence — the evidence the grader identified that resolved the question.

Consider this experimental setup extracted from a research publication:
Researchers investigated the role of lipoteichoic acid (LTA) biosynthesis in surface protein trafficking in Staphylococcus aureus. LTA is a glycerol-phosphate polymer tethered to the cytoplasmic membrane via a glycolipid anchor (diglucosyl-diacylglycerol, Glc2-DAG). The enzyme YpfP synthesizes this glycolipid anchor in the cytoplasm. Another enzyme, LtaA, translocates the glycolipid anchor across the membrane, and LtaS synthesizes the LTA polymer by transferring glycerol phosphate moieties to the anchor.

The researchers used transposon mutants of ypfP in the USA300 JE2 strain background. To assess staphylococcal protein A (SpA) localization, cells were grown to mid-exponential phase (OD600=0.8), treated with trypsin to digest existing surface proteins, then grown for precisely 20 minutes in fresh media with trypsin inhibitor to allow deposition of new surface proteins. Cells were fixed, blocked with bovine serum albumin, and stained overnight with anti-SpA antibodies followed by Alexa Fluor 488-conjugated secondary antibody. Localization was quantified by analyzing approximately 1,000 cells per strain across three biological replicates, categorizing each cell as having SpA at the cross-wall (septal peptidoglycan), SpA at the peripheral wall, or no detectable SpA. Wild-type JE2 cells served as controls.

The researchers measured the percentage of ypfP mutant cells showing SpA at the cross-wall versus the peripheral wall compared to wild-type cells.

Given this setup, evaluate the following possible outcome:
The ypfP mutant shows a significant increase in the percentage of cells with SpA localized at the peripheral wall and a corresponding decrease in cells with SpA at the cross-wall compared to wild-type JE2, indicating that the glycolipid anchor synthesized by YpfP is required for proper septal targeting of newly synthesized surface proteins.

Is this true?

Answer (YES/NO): YES